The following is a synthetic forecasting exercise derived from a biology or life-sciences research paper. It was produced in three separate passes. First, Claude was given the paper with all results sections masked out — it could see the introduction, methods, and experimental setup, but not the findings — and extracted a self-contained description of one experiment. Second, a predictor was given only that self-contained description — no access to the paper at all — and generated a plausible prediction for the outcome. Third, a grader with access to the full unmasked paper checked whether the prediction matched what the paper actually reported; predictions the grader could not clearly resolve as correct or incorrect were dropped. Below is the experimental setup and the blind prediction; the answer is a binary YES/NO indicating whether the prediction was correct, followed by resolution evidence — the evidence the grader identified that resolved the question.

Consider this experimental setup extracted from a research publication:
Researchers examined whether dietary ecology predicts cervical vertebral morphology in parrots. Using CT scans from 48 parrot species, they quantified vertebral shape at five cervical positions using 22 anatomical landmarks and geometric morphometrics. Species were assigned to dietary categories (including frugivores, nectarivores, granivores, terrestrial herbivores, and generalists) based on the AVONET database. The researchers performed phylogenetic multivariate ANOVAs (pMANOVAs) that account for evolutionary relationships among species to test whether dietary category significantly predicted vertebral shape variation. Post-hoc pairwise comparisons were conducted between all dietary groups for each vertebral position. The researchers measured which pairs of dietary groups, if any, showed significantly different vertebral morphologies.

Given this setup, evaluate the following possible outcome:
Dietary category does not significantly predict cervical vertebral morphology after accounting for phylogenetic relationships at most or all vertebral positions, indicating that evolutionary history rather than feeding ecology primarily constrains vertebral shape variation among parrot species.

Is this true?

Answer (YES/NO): NO